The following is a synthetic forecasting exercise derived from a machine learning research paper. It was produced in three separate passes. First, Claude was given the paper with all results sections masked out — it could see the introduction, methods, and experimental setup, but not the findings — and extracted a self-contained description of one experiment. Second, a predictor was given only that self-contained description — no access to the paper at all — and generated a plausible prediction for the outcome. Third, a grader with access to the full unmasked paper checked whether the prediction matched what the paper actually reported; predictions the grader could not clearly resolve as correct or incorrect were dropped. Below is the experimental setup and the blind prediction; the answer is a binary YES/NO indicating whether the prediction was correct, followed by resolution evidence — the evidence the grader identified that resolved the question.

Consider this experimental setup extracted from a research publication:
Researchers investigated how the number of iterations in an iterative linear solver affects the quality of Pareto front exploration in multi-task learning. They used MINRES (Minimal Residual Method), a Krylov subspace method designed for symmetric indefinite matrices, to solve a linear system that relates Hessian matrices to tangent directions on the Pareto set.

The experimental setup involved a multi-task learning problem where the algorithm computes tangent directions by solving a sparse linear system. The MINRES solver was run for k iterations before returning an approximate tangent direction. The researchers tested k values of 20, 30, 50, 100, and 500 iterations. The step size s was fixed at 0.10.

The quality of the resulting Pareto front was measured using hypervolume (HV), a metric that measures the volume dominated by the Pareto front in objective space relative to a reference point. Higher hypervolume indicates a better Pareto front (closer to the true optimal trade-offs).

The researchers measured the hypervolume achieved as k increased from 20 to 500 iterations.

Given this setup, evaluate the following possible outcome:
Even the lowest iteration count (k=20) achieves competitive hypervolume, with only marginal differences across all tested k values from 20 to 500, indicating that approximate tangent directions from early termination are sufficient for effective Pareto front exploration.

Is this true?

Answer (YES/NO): NO